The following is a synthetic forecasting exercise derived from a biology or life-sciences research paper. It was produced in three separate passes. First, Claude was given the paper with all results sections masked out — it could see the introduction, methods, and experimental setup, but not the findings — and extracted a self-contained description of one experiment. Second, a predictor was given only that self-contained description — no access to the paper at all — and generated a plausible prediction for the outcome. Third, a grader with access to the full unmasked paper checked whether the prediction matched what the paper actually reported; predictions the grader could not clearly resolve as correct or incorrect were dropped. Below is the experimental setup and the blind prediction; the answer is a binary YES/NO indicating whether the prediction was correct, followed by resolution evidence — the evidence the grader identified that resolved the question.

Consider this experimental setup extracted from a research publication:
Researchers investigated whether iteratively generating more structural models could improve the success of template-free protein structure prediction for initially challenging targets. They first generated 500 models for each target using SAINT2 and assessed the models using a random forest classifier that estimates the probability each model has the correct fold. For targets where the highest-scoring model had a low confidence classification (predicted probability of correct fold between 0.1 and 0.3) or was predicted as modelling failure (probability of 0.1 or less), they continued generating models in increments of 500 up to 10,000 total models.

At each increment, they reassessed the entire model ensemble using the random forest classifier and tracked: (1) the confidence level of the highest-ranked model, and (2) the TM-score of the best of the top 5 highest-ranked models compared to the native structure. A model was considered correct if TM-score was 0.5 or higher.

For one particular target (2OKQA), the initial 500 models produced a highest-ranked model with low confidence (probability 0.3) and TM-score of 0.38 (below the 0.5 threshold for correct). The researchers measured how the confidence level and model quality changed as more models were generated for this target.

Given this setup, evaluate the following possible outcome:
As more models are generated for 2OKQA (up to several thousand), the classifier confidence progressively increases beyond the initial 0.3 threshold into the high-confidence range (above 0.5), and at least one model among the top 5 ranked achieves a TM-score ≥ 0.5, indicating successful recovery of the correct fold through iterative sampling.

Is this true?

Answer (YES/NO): YES